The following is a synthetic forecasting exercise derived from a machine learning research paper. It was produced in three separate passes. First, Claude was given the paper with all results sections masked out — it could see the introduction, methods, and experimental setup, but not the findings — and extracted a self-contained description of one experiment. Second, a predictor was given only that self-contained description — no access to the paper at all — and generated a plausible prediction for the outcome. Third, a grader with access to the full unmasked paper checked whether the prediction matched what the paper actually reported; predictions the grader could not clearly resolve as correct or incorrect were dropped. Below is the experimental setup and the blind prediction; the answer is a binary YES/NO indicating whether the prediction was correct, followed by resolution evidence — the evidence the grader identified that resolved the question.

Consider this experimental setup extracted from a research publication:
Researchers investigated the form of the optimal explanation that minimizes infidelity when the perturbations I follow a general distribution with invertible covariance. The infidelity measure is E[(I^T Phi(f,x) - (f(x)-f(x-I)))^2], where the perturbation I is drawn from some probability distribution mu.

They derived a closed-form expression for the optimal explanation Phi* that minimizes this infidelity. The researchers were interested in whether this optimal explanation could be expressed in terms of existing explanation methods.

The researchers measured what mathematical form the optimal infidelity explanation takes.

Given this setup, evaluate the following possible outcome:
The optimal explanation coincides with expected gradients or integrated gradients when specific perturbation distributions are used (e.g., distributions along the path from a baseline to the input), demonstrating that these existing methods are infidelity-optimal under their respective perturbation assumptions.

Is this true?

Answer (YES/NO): NO